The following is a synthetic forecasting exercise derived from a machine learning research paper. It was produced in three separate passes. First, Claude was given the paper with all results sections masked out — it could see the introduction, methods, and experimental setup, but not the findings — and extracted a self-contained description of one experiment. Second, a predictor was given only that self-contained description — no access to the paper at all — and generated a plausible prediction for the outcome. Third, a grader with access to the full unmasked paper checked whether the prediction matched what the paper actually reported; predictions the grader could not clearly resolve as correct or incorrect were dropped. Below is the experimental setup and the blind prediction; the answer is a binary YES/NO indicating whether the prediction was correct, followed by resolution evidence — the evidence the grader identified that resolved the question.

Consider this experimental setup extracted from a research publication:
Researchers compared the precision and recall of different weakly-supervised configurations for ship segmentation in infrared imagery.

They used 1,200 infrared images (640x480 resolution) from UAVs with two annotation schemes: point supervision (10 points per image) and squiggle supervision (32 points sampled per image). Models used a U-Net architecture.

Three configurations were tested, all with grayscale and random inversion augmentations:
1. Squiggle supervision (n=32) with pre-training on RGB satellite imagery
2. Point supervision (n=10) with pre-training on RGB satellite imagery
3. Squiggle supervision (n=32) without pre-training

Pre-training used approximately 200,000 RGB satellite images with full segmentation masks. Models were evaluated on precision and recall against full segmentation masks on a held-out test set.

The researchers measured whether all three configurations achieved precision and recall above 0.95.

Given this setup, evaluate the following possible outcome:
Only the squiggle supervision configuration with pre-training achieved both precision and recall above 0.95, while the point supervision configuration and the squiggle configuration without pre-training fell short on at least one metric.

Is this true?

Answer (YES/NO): NO